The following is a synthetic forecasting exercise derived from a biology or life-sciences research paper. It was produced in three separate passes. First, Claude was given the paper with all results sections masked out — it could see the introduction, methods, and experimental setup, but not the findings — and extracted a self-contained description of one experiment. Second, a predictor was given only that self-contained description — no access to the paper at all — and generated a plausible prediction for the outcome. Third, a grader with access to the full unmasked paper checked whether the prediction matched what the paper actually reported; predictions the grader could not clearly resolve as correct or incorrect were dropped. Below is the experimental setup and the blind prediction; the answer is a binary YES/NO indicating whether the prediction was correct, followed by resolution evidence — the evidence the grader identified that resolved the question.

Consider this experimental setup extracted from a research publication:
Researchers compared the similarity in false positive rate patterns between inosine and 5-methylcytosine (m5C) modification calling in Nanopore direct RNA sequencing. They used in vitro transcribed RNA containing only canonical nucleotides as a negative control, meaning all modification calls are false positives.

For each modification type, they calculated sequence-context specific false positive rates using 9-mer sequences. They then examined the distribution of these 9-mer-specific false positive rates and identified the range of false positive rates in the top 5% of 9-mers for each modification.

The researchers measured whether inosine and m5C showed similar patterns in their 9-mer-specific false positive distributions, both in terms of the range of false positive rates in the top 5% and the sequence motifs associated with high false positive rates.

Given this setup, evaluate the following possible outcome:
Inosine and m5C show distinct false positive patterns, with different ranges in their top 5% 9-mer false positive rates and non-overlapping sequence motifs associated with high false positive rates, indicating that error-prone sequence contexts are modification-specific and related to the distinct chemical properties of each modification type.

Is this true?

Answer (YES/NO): NO